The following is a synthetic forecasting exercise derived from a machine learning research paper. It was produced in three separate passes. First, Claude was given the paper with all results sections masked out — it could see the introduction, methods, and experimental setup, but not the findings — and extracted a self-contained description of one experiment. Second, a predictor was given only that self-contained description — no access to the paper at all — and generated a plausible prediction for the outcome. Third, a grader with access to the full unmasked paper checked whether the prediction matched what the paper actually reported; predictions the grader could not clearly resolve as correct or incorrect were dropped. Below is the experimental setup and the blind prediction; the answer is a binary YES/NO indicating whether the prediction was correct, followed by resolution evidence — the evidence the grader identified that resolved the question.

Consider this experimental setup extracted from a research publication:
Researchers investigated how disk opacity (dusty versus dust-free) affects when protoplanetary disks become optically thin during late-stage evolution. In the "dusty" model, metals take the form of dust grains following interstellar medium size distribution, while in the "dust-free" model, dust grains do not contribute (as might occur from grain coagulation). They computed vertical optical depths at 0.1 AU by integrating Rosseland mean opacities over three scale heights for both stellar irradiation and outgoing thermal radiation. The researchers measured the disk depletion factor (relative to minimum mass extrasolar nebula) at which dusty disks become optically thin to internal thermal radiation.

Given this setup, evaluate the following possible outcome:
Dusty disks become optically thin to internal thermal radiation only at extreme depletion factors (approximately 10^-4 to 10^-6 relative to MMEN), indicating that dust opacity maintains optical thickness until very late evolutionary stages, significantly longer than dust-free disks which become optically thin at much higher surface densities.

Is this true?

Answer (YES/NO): NO